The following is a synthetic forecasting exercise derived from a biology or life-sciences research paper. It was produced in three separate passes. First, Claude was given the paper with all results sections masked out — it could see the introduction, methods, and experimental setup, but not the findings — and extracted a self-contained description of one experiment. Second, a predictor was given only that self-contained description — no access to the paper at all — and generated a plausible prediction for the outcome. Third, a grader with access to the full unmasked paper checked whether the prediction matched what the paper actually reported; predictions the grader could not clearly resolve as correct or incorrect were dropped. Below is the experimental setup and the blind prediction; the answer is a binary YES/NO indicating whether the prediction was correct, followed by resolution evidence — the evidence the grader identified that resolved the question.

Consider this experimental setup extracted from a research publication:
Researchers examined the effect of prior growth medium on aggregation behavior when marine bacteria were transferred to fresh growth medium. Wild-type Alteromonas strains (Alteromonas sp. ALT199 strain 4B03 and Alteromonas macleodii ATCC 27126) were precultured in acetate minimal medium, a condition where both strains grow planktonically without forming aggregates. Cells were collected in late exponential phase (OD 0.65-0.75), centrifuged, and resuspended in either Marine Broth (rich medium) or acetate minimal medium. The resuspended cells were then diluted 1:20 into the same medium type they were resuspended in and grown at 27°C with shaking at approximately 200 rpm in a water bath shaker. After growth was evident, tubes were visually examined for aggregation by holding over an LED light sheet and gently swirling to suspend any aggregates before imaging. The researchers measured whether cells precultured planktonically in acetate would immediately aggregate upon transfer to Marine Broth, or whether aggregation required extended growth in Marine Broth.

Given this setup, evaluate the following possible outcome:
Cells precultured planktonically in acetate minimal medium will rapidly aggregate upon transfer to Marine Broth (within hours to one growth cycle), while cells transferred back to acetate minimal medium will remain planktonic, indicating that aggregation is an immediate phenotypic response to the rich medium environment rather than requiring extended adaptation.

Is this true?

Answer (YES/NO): YES